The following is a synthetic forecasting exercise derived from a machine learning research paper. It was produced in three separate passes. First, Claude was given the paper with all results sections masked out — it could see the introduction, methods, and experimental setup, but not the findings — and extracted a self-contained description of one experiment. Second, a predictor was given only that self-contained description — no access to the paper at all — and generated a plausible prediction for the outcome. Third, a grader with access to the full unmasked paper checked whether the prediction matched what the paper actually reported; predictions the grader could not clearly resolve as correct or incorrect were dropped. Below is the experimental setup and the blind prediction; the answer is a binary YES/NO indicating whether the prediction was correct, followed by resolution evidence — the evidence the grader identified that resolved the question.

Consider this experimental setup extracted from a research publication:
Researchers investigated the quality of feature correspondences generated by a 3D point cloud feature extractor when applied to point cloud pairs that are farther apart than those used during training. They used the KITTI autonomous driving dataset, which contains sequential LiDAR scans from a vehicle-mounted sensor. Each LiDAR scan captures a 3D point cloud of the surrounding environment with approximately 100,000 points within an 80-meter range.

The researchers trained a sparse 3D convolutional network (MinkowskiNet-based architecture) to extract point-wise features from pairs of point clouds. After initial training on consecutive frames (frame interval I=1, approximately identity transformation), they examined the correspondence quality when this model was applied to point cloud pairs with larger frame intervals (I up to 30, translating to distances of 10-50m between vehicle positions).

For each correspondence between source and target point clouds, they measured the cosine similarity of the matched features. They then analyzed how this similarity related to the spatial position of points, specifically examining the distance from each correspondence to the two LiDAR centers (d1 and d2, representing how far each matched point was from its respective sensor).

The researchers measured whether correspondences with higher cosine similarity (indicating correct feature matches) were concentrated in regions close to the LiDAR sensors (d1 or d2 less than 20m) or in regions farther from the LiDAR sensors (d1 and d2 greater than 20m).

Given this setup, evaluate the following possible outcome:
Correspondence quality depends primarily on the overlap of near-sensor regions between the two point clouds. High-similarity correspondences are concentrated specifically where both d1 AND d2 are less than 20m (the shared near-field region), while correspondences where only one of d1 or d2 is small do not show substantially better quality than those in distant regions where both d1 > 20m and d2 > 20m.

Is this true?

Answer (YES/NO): NO